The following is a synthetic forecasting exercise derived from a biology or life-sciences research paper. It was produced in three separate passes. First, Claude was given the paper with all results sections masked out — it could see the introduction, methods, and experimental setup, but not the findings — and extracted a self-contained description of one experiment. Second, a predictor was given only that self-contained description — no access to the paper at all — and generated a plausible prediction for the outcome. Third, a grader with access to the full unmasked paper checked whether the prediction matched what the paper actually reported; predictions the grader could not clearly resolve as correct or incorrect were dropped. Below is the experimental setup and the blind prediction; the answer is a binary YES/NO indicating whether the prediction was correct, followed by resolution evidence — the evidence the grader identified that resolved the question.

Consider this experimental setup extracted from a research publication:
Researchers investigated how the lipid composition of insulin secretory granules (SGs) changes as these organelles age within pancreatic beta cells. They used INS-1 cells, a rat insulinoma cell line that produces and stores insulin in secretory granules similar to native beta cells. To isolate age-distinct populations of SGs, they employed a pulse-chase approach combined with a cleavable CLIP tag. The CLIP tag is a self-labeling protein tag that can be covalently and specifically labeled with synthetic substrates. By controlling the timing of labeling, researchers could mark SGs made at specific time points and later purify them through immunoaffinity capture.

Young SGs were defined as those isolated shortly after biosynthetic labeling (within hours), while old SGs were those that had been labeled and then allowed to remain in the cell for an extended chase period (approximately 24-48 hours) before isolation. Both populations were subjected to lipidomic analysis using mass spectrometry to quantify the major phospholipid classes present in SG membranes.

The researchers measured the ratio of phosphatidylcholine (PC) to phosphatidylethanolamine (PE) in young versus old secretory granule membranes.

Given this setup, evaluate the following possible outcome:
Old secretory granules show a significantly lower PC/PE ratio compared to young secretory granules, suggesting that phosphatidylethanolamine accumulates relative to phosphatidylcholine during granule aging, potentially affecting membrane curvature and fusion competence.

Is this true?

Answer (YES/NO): YES